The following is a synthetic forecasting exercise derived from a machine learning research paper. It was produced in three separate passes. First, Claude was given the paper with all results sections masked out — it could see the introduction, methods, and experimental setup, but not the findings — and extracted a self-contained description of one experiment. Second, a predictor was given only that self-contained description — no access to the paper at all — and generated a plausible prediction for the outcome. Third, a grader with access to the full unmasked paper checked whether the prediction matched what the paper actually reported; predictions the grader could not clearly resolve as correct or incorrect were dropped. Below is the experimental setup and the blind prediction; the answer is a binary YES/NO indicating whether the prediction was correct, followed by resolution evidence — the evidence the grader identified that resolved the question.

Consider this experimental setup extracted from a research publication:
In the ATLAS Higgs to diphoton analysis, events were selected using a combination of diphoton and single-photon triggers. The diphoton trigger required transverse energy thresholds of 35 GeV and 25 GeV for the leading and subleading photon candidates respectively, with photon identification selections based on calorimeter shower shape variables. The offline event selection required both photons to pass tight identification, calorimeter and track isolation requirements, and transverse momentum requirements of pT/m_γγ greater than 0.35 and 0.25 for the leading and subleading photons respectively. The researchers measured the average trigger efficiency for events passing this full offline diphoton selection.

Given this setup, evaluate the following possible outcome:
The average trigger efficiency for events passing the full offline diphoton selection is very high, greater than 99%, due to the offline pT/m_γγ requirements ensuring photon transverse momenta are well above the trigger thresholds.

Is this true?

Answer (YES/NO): NO